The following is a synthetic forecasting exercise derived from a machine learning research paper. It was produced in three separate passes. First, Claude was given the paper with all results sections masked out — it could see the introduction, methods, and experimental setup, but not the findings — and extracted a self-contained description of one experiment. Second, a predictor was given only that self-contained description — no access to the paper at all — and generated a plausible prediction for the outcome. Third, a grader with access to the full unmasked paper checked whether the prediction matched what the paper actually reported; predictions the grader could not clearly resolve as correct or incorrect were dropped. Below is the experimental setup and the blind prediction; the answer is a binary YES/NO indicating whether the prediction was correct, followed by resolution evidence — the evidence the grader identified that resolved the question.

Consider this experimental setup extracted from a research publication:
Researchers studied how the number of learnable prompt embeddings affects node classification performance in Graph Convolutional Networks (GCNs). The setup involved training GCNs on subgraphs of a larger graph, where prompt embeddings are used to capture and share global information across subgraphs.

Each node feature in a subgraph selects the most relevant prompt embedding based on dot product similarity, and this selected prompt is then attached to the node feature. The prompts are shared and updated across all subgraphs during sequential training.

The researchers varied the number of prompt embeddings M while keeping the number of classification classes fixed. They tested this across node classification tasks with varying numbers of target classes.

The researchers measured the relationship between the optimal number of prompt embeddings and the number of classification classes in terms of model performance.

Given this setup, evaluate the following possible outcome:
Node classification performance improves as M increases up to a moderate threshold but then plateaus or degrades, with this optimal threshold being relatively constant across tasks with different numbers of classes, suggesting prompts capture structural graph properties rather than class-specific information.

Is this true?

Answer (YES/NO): NO